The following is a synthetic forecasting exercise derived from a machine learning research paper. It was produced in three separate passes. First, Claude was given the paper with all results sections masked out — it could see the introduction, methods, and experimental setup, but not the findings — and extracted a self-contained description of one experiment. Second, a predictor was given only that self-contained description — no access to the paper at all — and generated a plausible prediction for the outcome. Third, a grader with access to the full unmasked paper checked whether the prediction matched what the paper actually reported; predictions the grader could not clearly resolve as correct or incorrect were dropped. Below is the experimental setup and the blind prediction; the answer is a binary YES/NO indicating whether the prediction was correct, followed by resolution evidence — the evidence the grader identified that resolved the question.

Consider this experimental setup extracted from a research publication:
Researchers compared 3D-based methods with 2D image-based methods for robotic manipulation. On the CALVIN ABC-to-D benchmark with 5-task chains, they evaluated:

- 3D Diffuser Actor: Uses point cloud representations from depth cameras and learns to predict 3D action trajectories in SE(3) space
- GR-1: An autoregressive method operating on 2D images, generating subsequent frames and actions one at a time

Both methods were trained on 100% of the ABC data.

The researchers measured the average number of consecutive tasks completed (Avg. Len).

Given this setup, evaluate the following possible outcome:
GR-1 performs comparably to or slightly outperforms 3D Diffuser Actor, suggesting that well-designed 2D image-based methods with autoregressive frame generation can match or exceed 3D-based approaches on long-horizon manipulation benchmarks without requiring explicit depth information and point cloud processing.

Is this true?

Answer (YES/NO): NO